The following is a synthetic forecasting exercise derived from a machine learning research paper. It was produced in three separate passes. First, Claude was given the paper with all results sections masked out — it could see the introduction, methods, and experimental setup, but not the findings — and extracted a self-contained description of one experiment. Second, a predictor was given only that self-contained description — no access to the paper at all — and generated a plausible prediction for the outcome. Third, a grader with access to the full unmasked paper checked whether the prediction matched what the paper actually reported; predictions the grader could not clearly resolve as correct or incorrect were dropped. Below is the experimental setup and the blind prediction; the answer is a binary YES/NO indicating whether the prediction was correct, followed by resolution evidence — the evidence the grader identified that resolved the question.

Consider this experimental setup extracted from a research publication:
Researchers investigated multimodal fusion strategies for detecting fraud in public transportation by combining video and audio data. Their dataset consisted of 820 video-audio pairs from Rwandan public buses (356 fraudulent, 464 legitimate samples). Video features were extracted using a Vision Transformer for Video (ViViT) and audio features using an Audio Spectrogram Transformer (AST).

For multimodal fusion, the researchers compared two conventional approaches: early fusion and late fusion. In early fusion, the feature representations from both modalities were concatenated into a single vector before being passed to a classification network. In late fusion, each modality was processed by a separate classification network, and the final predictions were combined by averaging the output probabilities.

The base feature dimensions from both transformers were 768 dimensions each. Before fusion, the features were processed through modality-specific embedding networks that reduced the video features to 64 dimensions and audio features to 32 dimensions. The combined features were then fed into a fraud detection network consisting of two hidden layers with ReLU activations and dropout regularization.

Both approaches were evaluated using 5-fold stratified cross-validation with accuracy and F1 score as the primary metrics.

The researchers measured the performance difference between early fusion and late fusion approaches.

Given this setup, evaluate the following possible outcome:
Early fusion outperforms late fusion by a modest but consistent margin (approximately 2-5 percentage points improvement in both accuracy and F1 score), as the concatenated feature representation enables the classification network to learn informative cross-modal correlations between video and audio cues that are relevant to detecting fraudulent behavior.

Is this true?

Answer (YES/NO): NO